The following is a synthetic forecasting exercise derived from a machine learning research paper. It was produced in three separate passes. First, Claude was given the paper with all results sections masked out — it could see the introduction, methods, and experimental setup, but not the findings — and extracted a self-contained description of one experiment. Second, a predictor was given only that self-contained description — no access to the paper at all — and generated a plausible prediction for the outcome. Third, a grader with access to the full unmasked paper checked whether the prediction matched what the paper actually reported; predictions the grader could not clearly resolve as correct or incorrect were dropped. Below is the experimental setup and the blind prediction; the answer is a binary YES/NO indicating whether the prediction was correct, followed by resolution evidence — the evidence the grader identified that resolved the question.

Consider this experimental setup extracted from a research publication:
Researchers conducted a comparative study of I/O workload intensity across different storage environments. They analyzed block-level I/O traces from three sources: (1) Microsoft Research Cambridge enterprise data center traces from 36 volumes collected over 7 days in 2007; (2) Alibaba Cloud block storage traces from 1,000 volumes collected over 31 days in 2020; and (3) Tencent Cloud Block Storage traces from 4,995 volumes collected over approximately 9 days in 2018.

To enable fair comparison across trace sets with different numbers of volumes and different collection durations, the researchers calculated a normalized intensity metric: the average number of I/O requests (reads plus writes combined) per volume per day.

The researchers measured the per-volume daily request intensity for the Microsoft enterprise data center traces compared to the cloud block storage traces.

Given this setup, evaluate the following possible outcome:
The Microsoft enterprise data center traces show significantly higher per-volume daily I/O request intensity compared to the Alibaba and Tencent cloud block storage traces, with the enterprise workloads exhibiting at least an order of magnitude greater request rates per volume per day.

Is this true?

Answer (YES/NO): NO